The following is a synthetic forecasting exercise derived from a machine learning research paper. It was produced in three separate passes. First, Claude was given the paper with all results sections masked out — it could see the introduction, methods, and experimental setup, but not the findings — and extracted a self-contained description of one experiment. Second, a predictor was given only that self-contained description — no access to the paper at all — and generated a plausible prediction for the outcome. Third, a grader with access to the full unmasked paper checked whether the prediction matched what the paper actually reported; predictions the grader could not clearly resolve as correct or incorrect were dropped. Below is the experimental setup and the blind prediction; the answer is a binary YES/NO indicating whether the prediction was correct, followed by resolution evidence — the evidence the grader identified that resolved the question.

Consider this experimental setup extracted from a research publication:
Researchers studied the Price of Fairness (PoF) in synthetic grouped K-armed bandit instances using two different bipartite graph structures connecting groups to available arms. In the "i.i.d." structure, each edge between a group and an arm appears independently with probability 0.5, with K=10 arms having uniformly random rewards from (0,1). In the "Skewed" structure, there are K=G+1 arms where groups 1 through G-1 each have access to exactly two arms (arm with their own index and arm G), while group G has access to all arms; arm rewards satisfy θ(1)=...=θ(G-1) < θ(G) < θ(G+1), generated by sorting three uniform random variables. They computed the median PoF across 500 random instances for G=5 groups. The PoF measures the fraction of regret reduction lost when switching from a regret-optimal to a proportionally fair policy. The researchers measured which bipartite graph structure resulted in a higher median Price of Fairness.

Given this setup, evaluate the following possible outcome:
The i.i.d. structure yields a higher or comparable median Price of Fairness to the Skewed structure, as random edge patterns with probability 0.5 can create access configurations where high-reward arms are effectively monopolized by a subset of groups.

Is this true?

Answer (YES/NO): NO